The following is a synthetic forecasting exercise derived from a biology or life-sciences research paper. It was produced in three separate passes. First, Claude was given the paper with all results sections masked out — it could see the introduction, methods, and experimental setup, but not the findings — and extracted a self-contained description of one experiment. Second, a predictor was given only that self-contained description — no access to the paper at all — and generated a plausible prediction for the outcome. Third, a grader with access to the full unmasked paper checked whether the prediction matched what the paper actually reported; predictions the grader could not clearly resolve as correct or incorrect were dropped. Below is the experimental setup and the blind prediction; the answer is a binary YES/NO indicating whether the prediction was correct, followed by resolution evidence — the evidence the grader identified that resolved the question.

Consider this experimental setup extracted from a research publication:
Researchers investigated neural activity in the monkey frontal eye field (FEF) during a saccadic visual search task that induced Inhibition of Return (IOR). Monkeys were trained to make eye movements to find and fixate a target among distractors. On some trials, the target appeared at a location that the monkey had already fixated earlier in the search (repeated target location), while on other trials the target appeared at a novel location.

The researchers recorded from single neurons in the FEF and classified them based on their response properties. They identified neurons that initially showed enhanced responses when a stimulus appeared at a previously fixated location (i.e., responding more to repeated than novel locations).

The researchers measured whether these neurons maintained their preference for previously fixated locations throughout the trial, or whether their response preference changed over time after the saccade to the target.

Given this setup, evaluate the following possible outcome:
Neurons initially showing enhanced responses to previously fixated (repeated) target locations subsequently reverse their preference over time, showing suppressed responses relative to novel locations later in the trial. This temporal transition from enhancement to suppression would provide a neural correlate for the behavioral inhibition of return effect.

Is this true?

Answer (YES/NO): YES